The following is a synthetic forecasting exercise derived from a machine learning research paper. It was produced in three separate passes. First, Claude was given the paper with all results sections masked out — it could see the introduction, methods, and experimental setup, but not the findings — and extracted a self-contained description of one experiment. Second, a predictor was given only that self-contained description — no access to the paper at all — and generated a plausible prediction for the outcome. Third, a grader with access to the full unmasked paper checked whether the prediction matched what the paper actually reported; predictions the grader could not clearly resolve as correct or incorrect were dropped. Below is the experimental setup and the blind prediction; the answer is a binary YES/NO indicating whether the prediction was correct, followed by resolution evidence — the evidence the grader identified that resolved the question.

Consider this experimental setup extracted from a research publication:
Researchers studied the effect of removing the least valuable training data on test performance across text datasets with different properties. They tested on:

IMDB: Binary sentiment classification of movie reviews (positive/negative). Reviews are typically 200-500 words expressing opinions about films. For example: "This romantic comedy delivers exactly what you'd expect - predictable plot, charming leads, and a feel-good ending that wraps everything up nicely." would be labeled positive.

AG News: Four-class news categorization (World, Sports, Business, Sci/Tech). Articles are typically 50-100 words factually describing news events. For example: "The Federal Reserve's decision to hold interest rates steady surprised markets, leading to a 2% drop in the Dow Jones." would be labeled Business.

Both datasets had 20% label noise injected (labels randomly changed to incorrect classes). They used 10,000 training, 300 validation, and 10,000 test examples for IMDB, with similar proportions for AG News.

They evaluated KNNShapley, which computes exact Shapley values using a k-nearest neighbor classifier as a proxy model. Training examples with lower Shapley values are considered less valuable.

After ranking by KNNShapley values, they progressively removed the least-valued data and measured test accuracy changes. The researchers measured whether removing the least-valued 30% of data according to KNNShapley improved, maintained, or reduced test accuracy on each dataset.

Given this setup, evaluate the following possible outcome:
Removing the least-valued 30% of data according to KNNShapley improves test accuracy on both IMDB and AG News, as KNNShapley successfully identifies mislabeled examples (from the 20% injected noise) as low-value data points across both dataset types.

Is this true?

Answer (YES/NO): NO